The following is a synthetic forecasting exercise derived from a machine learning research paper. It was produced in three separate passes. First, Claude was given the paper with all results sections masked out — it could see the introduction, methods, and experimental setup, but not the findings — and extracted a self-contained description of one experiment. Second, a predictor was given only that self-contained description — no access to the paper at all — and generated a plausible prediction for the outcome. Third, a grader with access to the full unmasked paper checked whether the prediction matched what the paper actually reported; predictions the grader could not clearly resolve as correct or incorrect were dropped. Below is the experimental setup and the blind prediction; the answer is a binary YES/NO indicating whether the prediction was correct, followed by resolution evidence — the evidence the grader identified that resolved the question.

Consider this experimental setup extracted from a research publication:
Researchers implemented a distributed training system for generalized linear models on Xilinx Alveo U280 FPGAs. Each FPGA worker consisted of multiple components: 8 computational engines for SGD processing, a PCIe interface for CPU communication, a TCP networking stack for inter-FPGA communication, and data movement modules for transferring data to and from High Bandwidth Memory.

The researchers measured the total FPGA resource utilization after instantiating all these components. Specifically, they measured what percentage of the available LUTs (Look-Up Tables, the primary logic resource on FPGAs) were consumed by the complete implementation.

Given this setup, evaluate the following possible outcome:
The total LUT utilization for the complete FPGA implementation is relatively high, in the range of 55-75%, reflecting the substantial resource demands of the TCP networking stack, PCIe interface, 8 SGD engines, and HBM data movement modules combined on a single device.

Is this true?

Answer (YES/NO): NO